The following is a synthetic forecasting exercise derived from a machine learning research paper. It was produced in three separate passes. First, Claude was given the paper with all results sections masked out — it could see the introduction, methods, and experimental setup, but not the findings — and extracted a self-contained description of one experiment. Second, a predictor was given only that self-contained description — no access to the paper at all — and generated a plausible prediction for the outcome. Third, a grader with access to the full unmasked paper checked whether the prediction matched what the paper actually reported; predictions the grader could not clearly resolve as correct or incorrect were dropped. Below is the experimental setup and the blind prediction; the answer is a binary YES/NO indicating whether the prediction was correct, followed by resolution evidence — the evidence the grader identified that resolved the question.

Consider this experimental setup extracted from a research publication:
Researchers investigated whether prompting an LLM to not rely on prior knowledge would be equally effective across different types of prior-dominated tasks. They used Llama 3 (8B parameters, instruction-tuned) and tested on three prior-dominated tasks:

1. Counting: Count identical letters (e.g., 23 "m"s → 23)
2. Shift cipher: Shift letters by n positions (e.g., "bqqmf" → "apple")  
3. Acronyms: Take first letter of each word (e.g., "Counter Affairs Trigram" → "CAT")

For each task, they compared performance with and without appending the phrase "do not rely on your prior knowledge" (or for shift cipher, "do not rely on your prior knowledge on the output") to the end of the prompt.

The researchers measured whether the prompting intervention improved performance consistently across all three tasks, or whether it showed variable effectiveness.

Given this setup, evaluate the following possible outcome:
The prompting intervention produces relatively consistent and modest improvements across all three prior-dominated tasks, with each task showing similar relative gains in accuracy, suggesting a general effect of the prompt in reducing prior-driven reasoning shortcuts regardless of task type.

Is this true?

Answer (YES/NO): NO